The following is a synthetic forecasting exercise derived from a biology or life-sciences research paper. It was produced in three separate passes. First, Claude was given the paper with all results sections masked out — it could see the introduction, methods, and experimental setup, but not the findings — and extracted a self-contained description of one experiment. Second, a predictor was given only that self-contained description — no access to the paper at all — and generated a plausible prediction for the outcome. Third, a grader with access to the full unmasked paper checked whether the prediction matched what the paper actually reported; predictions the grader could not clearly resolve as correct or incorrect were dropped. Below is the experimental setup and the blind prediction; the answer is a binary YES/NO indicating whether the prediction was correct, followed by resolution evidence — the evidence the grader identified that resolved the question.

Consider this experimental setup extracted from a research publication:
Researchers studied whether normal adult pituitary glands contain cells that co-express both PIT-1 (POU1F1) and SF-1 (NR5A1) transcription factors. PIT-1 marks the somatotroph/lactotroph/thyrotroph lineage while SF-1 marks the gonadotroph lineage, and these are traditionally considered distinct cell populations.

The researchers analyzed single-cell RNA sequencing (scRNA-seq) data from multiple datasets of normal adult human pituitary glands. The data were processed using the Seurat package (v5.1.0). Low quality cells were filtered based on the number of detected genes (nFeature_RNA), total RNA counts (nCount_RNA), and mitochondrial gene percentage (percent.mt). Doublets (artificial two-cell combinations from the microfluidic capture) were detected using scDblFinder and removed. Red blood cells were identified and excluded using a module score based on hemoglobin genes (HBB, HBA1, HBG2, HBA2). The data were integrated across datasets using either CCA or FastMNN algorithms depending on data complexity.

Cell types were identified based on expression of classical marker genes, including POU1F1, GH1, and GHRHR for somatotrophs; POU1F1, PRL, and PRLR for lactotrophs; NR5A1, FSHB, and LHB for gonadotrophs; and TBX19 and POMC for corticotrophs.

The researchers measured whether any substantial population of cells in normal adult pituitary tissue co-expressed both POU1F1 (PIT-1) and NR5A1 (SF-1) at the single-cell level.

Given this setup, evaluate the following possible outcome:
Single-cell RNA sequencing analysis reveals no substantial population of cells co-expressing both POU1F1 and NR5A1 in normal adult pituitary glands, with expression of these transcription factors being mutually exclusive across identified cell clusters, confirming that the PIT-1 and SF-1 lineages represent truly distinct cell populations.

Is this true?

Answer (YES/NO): NO